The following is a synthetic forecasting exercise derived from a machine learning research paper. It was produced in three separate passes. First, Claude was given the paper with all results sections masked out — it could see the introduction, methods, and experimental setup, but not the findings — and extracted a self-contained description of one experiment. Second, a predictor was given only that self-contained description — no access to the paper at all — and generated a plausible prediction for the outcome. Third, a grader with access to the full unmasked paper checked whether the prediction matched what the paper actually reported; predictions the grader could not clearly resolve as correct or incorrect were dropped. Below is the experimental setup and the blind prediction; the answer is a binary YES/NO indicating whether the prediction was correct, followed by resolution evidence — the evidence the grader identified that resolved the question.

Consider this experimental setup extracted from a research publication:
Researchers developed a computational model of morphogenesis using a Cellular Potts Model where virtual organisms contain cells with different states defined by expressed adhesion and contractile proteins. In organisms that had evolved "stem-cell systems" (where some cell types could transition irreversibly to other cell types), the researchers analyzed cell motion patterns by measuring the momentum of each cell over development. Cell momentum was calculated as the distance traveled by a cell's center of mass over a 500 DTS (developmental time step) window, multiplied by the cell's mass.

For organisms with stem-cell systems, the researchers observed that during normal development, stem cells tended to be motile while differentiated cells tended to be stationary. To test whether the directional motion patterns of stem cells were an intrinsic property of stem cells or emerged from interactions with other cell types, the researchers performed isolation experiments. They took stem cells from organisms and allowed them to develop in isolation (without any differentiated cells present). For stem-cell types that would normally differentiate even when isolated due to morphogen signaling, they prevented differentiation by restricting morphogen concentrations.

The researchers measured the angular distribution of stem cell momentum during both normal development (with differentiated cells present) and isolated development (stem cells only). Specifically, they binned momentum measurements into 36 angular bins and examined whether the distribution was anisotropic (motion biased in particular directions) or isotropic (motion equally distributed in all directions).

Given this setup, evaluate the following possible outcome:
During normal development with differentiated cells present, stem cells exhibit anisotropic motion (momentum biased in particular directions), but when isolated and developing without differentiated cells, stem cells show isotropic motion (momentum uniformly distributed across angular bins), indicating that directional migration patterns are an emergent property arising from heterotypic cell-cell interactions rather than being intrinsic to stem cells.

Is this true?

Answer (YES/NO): YES